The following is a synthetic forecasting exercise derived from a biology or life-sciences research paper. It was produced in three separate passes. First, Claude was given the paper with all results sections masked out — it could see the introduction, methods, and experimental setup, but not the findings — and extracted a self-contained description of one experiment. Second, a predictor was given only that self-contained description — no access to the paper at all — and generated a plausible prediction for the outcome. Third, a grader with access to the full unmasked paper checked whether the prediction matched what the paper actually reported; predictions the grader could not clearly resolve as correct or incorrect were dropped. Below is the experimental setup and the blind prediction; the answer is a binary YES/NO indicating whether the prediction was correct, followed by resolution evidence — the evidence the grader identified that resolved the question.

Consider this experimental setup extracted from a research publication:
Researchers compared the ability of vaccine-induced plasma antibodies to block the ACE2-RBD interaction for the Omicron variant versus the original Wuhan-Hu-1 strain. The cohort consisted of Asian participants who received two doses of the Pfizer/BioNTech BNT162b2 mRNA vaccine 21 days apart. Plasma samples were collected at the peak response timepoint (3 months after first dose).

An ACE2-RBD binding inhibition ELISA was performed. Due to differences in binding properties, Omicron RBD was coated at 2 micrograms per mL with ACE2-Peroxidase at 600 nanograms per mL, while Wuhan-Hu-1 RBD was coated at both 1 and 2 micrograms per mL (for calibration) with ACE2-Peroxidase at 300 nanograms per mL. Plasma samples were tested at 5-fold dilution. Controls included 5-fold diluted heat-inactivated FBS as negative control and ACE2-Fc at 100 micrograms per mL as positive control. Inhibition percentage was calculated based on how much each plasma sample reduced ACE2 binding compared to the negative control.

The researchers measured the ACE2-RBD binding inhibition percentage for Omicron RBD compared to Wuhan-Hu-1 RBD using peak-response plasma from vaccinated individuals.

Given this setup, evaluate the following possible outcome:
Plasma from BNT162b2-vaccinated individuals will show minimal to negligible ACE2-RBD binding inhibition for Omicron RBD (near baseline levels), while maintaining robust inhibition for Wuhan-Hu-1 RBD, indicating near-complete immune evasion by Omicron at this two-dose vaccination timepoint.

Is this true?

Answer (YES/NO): NO